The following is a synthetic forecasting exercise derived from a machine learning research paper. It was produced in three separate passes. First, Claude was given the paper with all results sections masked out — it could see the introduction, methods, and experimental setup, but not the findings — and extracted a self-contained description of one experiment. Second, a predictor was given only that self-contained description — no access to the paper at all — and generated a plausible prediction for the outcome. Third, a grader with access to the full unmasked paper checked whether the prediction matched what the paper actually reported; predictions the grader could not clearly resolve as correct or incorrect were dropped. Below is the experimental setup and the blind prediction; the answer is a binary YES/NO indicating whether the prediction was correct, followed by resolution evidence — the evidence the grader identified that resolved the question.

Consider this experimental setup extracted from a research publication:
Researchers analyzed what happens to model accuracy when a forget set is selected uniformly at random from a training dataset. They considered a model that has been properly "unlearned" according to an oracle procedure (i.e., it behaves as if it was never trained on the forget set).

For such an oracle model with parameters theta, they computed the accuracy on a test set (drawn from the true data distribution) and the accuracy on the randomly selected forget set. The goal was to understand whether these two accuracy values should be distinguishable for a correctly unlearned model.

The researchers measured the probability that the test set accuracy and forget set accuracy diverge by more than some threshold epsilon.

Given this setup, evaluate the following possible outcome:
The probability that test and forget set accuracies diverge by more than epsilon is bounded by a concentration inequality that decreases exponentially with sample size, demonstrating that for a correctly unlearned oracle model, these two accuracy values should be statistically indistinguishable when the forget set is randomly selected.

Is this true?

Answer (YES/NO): YES